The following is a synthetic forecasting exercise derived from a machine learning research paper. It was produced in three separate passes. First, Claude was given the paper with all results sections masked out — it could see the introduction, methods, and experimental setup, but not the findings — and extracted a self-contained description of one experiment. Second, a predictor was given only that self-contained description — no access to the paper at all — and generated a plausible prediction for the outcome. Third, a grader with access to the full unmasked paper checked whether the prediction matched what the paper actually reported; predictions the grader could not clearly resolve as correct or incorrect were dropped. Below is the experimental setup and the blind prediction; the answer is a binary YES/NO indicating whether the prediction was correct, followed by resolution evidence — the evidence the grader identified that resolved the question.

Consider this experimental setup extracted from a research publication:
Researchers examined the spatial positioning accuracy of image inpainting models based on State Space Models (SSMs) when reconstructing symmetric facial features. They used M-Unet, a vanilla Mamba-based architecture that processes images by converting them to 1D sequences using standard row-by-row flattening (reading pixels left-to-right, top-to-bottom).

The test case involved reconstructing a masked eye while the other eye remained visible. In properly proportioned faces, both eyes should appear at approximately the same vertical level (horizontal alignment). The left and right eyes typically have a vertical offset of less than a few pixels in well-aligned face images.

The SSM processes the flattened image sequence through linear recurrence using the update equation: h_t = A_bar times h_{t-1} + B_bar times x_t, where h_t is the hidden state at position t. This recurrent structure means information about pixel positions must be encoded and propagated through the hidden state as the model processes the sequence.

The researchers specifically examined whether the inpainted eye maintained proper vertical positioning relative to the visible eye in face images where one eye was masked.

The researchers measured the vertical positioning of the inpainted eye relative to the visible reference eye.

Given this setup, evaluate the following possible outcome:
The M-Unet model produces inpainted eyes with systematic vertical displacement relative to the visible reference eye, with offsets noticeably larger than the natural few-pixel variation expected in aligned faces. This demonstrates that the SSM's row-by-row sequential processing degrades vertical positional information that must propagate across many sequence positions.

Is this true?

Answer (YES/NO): YES